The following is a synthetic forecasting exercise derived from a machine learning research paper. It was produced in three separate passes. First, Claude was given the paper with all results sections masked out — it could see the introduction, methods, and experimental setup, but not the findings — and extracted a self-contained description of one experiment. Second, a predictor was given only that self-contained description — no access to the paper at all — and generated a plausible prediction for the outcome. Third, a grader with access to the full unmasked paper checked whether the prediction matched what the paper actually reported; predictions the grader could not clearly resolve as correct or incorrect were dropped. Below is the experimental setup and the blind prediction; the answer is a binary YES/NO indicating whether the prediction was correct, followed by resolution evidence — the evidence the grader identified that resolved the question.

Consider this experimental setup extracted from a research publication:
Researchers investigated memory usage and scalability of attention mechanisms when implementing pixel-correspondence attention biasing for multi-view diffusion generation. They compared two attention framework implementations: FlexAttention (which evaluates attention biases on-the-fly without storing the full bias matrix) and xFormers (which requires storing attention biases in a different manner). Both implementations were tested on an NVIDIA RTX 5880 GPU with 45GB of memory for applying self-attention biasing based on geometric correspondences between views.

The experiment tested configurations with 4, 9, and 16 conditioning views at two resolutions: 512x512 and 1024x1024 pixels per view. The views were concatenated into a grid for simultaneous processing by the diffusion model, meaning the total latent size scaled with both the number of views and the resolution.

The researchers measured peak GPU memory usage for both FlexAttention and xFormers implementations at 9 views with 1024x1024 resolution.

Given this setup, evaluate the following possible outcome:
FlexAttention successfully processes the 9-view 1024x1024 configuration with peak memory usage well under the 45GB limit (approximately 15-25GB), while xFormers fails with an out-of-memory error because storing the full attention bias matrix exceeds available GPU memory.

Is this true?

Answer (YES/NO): YES